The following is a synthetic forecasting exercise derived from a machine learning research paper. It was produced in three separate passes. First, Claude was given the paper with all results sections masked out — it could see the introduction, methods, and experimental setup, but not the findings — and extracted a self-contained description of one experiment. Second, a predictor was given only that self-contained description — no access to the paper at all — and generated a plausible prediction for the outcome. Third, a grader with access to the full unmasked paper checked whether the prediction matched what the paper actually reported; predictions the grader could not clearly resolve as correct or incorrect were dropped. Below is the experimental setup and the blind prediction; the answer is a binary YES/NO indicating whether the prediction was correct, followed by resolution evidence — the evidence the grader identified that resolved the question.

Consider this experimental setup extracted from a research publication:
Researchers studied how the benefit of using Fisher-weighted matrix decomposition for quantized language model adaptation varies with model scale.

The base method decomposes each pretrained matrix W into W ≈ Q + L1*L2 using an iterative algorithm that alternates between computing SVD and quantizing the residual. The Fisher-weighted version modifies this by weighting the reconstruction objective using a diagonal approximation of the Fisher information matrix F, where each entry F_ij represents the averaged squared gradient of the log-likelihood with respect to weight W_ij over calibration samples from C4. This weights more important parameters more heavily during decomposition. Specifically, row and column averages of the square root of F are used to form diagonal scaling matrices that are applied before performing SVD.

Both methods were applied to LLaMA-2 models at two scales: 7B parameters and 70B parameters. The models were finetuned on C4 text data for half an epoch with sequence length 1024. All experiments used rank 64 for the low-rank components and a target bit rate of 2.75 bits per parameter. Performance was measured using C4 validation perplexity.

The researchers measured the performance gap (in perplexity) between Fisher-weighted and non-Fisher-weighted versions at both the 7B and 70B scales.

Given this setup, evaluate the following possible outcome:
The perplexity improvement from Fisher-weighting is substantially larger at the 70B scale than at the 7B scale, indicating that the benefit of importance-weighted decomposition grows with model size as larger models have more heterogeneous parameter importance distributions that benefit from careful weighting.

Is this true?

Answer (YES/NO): NO